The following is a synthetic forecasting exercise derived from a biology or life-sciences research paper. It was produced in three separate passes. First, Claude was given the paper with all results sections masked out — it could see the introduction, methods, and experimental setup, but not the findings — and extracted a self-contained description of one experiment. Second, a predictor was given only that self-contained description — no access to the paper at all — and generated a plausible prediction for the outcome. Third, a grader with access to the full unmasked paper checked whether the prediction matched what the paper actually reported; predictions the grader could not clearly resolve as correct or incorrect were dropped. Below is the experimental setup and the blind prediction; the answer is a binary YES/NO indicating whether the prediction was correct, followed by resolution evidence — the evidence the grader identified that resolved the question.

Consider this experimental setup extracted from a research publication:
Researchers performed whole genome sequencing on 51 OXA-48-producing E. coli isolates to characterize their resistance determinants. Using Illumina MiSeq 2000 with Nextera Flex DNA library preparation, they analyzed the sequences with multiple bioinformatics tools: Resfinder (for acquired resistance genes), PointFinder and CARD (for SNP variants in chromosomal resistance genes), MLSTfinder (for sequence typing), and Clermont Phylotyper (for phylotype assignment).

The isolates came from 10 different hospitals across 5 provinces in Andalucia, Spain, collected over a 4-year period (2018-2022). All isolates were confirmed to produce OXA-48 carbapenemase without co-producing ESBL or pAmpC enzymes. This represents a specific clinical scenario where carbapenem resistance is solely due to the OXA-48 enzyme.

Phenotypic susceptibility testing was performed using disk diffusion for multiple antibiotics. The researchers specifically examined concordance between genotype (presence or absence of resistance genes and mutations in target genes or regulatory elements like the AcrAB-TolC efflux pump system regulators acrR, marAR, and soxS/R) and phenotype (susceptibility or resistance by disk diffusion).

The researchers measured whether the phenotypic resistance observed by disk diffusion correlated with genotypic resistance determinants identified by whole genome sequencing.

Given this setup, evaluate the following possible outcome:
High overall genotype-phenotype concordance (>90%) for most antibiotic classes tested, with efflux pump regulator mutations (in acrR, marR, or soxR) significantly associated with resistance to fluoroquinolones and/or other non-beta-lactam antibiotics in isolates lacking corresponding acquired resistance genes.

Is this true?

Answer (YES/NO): NO